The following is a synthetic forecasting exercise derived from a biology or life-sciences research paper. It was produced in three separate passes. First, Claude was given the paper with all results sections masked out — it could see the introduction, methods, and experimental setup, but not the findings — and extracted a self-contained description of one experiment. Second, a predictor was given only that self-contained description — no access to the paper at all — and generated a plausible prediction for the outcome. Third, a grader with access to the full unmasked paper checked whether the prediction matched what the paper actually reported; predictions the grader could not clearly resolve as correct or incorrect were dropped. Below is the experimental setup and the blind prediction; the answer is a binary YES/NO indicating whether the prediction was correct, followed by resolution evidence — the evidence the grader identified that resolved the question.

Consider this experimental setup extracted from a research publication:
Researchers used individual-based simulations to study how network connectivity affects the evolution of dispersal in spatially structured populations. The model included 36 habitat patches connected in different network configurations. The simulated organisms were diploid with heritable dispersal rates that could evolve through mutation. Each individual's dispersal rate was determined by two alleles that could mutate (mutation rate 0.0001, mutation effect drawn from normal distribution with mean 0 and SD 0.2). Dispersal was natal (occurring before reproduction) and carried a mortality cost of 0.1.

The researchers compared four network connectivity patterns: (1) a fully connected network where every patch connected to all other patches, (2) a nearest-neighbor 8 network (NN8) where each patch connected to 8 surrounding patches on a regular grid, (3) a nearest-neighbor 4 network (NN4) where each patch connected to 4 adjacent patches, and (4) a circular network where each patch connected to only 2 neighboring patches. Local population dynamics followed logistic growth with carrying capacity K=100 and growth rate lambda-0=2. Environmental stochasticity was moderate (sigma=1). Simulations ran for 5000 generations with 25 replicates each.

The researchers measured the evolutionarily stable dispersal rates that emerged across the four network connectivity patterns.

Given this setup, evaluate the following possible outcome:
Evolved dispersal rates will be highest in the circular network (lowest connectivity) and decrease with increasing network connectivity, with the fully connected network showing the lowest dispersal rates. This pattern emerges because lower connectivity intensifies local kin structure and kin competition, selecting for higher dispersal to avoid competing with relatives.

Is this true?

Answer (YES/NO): NO